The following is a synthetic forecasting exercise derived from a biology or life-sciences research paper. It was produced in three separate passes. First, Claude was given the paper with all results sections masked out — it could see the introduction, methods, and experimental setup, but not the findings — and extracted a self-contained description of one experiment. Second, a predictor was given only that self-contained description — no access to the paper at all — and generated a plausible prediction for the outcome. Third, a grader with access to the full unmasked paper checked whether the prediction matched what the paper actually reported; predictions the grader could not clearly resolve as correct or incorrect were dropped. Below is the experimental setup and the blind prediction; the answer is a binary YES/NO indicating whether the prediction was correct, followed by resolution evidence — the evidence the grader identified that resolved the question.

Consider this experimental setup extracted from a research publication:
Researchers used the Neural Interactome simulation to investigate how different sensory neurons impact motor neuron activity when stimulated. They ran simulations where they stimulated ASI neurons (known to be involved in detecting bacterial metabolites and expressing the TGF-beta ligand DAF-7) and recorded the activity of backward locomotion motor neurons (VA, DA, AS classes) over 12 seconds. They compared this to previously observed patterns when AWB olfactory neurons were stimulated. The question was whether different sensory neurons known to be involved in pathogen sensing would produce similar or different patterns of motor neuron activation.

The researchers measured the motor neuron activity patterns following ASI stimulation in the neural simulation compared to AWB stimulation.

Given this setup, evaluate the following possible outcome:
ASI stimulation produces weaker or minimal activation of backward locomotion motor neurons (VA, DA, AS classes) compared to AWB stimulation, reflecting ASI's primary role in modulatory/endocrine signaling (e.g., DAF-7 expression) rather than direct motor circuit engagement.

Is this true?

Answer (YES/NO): YES